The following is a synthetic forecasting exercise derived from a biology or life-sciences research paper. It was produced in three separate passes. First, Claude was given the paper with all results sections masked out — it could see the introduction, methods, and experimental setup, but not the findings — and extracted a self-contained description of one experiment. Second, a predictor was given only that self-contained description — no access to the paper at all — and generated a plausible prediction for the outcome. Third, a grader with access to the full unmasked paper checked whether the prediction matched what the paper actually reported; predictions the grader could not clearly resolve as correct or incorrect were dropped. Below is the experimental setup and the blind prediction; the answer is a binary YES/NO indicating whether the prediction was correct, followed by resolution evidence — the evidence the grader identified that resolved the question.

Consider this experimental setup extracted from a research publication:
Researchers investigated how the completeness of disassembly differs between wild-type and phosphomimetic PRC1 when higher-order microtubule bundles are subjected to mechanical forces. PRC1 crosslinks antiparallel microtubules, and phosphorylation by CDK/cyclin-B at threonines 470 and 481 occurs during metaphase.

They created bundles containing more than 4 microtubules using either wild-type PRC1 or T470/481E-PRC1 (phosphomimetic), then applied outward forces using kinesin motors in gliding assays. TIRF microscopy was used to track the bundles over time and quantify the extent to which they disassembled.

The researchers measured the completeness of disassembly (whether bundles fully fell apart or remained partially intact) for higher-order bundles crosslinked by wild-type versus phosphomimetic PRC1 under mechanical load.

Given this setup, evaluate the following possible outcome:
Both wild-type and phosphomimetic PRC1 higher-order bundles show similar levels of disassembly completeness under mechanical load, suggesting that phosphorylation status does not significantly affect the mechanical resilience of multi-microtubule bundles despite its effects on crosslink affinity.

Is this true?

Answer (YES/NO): NO